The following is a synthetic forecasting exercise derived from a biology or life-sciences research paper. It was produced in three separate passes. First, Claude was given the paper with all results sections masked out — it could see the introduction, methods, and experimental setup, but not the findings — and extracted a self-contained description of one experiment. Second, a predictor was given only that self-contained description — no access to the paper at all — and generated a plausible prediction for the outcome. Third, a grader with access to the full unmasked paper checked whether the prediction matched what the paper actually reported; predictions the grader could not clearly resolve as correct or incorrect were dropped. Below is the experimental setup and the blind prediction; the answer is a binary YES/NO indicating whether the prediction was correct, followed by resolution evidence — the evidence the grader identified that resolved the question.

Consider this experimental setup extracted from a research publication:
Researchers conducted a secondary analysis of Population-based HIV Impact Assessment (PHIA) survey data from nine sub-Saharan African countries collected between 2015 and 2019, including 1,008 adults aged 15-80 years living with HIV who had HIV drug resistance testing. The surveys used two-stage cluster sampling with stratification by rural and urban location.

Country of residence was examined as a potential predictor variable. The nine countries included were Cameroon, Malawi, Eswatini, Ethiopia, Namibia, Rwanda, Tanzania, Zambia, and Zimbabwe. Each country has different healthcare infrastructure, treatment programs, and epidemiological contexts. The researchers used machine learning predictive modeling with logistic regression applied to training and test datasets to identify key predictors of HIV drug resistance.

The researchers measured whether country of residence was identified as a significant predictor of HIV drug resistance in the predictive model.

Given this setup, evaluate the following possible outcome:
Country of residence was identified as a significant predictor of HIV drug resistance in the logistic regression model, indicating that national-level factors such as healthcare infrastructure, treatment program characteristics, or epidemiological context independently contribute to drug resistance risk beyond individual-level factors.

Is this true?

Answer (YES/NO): YES